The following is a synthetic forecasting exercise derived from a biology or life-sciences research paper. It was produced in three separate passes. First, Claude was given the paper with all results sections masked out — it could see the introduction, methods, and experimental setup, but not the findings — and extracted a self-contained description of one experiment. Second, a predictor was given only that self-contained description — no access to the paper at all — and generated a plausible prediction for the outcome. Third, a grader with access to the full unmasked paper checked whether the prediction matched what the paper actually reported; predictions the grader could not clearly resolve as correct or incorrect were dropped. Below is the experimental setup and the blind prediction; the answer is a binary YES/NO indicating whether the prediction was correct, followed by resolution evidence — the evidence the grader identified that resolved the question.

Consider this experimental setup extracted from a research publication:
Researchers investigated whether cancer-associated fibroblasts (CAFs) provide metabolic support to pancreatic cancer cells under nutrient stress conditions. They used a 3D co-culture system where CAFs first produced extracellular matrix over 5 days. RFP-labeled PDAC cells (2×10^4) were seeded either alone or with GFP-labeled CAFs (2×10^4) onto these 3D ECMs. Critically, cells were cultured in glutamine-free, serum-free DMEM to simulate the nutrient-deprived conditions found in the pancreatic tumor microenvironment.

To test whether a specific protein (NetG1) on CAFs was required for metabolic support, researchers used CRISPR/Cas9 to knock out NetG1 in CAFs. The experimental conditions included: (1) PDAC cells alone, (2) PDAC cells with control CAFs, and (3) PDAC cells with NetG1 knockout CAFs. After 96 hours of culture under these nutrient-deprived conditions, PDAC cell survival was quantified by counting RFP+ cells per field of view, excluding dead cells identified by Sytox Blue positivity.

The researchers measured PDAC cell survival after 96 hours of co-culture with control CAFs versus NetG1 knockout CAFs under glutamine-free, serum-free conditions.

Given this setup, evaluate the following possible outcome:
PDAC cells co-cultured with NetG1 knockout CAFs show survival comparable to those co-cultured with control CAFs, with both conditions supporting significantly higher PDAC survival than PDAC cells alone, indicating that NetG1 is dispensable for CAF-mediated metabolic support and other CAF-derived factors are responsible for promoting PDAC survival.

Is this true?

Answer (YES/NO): NO